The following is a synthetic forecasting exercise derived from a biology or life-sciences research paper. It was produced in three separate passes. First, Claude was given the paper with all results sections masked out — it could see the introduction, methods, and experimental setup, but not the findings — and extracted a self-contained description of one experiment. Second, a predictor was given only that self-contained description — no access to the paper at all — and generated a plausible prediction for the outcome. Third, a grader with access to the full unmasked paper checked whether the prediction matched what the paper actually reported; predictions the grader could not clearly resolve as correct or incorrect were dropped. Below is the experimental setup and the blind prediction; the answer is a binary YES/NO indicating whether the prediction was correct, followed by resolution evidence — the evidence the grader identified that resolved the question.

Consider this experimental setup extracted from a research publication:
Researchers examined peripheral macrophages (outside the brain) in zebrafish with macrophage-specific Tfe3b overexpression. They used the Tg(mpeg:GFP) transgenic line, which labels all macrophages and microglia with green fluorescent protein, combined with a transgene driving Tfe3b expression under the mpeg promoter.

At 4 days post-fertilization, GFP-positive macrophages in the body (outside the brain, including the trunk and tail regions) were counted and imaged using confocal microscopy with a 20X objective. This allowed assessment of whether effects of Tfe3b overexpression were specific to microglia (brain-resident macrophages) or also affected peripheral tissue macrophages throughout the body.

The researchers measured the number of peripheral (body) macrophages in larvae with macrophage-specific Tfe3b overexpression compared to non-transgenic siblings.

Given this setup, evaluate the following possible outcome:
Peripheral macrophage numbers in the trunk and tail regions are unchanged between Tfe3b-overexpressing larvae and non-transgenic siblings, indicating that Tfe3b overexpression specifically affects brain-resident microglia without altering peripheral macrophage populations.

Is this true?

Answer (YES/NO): NO